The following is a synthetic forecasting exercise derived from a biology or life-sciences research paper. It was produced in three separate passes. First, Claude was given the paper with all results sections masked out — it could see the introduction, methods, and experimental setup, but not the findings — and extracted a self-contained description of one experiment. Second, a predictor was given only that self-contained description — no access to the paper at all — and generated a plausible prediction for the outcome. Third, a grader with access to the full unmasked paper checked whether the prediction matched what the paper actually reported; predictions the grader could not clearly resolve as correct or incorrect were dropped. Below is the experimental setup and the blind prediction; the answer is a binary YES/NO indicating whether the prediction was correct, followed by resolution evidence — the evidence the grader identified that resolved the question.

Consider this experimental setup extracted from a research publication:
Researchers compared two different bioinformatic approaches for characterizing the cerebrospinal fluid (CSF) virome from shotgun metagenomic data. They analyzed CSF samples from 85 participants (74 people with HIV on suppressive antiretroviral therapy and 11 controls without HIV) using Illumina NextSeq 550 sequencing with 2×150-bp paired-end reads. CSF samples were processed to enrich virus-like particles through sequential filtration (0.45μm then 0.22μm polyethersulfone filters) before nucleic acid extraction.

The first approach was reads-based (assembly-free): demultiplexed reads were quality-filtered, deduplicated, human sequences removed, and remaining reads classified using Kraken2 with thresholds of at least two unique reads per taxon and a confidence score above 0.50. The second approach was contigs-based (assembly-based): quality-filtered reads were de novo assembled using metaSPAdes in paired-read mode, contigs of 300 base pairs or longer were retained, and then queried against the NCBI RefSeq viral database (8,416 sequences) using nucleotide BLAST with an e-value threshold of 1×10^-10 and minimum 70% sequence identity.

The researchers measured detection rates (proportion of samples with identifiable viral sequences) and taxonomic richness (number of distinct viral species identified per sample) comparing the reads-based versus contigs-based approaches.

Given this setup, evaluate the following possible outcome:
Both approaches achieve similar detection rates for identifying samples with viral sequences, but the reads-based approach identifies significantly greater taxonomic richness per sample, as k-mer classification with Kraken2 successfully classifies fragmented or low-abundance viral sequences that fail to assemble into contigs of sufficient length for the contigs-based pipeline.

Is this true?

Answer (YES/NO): NO